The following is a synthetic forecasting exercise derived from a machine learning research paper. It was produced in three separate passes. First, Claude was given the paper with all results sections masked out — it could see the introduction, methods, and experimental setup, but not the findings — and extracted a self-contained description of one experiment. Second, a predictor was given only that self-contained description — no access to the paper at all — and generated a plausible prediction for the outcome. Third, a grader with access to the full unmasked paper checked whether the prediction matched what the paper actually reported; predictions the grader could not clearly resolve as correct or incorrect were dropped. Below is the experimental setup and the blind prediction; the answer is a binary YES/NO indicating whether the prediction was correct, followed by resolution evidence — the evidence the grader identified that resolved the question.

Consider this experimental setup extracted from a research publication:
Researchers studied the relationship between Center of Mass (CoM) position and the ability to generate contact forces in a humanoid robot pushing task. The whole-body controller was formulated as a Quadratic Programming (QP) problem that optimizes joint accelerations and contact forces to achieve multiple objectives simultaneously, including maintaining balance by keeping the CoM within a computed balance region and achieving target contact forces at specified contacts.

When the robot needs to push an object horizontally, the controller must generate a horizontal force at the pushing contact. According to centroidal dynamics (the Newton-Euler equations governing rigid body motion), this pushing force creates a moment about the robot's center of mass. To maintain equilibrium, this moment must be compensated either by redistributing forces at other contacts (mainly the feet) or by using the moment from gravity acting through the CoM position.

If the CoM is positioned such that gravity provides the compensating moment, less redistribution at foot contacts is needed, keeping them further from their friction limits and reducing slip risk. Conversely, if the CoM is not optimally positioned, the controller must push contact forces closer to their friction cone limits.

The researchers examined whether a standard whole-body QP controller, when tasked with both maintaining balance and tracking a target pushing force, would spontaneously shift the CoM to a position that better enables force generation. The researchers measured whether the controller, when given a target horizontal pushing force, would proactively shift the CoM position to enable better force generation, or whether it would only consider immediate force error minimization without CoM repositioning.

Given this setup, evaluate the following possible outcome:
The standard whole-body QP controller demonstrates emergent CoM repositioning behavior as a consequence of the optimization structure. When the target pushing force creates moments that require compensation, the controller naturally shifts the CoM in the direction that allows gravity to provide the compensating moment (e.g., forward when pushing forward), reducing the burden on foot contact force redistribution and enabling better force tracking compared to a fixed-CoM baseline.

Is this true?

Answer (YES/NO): NO